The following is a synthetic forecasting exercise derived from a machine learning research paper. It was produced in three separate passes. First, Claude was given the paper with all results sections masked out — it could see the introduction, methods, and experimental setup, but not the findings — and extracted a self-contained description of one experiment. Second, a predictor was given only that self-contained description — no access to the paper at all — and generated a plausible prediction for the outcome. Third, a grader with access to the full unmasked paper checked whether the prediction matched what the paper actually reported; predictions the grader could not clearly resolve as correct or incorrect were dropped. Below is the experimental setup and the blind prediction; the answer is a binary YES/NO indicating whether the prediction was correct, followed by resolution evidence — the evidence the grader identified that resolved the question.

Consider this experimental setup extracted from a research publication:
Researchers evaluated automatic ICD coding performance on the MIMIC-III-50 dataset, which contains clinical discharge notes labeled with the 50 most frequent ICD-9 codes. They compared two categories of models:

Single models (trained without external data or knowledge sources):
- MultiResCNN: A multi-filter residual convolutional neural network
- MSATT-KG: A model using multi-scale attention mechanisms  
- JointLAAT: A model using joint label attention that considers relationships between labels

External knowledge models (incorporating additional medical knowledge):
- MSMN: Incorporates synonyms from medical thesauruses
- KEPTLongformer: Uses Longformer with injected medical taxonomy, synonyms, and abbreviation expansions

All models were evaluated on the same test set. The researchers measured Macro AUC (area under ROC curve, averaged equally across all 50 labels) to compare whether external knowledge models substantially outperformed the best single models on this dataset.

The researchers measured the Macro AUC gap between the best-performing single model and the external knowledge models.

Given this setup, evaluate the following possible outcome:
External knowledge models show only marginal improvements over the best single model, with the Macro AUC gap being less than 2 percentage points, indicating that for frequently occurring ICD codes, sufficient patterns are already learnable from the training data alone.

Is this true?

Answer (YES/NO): YES